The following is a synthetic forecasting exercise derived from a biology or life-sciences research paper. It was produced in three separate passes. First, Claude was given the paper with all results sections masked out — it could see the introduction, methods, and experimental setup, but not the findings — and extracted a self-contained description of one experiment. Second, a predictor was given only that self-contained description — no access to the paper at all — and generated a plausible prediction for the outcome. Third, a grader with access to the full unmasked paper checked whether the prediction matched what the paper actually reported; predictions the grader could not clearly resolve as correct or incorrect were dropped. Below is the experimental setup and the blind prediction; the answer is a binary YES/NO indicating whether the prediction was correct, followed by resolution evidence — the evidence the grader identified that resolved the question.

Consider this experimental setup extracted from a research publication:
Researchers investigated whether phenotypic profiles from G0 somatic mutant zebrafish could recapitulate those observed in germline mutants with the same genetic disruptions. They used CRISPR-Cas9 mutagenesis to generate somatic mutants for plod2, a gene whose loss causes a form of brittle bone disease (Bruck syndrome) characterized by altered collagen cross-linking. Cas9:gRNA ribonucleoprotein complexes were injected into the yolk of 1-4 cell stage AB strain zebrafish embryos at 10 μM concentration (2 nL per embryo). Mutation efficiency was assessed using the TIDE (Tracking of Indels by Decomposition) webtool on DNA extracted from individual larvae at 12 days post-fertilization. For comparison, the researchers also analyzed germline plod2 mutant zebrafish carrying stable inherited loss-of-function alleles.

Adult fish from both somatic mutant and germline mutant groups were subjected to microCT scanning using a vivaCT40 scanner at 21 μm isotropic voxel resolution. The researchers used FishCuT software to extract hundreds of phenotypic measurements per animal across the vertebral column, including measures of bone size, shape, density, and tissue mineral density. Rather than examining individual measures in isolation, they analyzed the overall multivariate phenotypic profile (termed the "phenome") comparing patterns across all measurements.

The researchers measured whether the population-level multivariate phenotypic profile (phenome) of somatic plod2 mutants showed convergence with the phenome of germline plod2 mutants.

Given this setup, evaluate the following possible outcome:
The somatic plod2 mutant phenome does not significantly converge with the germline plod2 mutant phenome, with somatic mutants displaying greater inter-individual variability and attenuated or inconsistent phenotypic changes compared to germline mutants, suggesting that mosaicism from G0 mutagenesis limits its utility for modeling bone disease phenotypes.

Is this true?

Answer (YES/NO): NO